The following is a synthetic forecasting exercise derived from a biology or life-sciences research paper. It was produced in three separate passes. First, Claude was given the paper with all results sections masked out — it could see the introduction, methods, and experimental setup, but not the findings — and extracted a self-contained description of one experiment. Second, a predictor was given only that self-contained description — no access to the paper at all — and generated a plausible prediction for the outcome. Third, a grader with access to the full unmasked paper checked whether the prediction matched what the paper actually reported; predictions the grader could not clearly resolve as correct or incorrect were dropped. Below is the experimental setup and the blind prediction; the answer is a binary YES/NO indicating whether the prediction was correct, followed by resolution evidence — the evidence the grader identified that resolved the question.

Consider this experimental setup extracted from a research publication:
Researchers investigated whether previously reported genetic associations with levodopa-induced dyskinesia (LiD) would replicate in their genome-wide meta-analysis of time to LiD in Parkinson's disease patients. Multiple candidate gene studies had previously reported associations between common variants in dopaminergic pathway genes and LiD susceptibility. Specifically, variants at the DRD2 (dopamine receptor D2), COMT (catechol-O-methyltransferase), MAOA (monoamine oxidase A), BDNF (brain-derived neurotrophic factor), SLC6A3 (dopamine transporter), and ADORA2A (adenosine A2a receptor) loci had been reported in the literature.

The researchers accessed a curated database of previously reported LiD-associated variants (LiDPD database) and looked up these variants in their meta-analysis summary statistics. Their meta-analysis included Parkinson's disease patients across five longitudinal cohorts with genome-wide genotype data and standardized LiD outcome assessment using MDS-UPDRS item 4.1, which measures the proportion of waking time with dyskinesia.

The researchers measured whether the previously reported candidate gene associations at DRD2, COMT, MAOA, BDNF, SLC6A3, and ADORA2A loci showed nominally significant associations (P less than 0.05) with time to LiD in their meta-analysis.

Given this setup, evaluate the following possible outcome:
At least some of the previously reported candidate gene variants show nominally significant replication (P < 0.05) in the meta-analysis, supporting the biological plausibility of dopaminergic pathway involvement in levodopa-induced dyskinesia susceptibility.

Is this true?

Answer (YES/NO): YES